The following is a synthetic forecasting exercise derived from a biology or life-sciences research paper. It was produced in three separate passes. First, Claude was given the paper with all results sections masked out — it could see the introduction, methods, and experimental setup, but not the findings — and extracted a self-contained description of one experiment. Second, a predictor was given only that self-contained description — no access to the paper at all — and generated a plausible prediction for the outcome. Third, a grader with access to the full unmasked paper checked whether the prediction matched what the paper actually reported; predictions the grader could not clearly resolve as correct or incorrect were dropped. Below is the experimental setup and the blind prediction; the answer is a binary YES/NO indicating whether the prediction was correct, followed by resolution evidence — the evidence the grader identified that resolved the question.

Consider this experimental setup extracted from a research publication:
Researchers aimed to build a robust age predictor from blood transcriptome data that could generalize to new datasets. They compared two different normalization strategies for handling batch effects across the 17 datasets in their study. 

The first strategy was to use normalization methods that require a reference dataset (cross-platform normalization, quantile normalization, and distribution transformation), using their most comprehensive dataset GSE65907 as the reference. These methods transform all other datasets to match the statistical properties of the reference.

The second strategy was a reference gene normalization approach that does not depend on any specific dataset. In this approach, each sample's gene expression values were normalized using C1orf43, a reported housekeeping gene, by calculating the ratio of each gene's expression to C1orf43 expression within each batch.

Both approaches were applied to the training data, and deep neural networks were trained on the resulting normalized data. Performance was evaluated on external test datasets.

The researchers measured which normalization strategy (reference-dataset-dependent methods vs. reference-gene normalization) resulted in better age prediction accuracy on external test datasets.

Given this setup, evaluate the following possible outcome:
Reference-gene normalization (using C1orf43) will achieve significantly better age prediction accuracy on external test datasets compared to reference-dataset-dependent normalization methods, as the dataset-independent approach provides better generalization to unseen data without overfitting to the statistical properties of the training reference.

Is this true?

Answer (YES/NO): YES